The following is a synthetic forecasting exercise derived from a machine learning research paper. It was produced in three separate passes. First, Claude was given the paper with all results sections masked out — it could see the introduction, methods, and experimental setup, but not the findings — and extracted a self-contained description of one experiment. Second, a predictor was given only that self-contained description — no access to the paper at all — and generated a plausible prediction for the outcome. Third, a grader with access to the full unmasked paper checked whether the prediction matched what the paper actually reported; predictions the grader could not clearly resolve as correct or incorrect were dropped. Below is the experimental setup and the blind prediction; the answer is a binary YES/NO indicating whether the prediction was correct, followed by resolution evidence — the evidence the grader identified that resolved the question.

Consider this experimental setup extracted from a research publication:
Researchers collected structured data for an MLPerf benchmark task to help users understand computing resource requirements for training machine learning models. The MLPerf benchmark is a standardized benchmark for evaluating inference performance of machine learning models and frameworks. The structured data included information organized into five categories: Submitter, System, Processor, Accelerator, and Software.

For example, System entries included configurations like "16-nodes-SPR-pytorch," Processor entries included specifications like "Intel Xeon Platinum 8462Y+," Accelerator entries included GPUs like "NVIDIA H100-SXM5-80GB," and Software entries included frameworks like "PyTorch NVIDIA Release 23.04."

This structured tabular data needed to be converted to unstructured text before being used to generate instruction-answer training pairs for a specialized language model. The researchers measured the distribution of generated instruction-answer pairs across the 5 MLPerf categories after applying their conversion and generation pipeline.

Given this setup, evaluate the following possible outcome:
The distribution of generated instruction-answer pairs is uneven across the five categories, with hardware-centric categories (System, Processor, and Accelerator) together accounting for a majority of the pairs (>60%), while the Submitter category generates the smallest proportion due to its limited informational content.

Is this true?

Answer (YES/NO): NO